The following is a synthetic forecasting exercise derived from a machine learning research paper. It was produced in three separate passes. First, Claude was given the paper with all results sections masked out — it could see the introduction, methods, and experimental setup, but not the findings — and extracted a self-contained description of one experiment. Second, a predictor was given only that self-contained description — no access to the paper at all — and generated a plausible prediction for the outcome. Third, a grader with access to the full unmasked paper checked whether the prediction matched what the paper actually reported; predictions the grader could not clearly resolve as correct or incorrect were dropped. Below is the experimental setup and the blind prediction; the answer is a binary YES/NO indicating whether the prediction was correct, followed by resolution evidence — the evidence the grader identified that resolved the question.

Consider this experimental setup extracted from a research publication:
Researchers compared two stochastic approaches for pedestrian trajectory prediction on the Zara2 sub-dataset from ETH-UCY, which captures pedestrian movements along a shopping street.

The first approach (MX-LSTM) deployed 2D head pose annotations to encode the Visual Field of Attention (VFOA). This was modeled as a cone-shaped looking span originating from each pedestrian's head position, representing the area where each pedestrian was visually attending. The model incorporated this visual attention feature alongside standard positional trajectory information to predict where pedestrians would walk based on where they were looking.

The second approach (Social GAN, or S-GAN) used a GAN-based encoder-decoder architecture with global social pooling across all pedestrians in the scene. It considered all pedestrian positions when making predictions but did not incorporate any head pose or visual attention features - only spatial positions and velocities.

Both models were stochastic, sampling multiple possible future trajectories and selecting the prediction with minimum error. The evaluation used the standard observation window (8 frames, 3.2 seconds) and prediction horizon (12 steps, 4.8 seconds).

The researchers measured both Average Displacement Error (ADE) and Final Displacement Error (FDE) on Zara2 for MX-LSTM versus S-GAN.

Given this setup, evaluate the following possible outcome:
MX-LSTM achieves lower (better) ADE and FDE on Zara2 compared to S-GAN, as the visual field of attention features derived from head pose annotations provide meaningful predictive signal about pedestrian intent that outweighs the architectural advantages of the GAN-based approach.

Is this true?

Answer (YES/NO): YES